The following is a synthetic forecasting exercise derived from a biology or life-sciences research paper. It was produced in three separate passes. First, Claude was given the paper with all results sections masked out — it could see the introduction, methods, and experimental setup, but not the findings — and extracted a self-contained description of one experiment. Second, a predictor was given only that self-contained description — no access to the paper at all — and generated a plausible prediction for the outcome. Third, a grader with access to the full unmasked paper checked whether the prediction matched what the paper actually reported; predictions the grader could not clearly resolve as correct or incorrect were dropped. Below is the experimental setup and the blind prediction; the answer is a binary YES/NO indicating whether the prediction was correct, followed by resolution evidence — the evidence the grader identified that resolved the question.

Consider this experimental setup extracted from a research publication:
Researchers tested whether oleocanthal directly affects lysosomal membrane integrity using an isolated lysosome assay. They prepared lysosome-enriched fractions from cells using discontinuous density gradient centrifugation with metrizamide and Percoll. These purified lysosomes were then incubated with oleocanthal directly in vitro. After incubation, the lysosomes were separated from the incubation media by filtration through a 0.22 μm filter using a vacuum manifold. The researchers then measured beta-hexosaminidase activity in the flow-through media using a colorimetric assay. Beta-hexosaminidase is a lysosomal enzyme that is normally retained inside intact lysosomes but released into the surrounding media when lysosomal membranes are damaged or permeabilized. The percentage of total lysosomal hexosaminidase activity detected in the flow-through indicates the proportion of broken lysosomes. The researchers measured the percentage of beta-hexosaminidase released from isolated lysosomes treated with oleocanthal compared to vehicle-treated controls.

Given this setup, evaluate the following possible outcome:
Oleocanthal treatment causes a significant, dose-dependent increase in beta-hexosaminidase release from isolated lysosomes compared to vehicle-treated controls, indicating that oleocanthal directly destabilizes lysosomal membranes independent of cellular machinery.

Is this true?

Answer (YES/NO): NO